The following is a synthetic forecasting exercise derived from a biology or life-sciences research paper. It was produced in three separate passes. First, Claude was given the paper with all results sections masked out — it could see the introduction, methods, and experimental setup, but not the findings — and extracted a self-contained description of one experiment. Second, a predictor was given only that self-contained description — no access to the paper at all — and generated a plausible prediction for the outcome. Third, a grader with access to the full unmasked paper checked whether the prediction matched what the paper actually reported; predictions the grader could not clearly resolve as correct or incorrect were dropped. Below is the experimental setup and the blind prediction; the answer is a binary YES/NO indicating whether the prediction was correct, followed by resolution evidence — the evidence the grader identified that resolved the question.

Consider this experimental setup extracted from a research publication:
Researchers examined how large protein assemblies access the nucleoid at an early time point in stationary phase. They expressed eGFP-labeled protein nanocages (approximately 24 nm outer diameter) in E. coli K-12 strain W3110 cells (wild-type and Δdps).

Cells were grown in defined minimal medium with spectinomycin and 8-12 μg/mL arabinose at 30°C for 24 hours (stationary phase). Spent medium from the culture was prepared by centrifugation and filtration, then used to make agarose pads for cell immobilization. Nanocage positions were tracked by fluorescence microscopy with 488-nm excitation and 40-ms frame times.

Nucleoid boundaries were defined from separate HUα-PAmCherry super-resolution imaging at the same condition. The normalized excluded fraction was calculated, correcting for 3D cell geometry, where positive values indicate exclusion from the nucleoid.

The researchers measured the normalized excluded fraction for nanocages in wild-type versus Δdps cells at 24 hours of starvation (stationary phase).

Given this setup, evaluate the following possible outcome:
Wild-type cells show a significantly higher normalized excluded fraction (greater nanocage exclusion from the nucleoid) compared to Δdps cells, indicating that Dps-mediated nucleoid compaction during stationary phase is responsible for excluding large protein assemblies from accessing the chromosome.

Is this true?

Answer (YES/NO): NO